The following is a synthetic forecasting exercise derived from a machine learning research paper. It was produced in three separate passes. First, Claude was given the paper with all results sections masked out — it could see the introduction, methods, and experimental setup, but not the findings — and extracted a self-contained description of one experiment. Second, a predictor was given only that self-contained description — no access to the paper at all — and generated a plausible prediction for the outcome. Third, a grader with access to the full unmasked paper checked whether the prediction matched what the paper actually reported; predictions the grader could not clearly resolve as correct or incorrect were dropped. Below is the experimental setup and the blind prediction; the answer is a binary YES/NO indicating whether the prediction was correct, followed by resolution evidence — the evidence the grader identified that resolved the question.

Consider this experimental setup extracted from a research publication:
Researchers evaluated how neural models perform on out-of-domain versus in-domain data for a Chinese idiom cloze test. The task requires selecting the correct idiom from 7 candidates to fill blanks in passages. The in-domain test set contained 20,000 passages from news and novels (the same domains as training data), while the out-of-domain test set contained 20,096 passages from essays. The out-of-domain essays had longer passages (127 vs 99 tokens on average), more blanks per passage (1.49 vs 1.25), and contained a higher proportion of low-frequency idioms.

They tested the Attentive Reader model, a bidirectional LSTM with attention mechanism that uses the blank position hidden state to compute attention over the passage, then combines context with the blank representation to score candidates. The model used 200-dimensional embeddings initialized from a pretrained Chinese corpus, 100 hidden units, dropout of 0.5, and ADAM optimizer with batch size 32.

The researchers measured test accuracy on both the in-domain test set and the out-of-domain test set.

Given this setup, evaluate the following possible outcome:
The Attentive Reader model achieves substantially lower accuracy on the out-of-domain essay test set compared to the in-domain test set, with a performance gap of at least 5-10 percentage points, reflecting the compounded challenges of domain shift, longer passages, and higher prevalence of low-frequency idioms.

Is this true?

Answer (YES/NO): YES